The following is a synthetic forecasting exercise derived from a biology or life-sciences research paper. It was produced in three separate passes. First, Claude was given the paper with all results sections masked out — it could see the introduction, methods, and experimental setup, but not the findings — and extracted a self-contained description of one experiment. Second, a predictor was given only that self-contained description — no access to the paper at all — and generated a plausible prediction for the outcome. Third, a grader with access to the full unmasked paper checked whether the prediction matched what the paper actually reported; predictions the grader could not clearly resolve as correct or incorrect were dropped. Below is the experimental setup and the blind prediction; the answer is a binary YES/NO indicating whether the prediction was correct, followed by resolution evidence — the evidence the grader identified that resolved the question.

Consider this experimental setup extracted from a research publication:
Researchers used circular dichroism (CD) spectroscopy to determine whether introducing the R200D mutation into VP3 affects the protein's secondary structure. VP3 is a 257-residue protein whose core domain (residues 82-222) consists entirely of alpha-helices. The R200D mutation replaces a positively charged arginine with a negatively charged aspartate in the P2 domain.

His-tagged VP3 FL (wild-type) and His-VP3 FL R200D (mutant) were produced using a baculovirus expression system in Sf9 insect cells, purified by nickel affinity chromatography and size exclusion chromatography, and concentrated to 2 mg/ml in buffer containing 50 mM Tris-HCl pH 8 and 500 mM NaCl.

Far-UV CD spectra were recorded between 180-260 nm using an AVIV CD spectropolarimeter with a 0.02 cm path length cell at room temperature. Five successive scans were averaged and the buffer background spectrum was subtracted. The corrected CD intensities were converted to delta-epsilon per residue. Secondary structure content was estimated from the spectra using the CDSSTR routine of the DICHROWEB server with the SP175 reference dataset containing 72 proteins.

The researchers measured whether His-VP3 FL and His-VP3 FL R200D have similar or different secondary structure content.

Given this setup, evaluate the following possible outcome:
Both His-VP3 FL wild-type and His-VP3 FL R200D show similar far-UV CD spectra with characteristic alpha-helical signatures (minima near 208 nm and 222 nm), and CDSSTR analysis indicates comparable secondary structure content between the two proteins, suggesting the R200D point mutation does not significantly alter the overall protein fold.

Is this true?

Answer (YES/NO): YES